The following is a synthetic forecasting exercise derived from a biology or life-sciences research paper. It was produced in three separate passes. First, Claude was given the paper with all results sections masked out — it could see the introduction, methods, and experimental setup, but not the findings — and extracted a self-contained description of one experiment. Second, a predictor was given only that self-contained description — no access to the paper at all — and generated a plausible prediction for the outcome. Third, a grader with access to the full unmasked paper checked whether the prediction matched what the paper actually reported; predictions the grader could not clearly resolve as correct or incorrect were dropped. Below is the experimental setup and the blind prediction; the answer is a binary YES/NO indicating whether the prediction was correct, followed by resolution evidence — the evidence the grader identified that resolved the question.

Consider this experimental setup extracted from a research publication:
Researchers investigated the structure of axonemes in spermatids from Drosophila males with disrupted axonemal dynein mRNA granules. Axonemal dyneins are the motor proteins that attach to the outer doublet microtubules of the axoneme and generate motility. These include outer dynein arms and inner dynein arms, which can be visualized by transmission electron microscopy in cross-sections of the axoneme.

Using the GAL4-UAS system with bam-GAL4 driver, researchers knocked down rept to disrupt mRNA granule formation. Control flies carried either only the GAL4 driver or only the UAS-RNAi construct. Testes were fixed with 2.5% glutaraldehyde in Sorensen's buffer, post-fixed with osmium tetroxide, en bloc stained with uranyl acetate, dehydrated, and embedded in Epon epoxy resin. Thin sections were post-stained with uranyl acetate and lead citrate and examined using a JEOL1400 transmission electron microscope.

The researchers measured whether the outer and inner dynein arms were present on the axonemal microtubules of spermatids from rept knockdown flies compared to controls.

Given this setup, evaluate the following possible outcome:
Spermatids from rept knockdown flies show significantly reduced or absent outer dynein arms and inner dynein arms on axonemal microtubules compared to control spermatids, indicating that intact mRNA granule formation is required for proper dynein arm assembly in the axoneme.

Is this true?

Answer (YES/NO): YES